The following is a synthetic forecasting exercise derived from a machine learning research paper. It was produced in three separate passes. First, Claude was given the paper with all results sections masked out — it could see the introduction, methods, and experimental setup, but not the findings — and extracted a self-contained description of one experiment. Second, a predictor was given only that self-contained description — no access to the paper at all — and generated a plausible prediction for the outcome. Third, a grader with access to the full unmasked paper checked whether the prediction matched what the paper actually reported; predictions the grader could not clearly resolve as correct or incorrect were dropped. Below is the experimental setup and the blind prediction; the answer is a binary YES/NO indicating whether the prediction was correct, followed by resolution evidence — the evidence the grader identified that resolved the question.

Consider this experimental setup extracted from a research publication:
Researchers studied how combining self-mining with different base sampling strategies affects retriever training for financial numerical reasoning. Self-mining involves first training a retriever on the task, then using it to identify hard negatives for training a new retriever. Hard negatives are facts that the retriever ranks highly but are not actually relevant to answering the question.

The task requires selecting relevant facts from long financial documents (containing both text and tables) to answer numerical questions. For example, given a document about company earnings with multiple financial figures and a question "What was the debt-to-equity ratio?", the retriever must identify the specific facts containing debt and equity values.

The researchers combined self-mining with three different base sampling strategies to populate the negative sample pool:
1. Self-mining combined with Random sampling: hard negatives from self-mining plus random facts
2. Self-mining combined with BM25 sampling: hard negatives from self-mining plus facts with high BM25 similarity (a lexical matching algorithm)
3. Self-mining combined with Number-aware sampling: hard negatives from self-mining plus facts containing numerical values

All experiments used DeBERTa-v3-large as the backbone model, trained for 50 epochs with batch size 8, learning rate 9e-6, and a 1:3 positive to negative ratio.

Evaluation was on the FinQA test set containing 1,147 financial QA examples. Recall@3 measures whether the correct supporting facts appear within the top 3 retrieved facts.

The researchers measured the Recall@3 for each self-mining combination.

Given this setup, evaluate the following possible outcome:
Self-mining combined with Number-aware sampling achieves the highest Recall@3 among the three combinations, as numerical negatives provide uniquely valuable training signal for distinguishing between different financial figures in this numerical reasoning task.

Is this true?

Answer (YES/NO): YES